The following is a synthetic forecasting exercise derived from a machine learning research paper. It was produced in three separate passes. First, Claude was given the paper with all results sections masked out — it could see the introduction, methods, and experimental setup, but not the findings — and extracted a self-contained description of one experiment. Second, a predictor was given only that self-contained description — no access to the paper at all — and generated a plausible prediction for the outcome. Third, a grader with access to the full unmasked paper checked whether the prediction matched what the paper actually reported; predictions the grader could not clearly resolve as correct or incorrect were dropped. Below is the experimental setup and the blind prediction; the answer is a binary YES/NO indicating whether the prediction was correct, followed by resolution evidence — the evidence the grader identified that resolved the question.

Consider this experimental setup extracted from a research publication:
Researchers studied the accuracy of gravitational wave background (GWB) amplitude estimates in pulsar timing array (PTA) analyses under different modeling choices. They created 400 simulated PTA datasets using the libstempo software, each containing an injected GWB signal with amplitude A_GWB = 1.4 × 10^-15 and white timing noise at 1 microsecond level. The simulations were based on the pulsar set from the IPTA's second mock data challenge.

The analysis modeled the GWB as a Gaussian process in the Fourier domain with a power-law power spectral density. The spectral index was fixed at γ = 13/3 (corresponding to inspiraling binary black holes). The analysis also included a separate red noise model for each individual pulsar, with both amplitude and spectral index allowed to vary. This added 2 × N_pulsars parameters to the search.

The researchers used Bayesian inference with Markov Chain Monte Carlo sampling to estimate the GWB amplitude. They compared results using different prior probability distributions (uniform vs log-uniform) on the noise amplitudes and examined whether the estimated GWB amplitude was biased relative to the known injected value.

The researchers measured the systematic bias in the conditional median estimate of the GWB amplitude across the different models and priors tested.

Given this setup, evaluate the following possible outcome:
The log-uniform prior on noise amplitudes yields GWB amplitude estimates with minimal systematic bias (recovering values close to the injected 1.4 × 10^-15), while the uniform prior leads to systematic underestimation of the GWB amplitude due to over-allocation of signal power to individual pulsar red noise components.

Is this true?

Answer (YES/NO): NO